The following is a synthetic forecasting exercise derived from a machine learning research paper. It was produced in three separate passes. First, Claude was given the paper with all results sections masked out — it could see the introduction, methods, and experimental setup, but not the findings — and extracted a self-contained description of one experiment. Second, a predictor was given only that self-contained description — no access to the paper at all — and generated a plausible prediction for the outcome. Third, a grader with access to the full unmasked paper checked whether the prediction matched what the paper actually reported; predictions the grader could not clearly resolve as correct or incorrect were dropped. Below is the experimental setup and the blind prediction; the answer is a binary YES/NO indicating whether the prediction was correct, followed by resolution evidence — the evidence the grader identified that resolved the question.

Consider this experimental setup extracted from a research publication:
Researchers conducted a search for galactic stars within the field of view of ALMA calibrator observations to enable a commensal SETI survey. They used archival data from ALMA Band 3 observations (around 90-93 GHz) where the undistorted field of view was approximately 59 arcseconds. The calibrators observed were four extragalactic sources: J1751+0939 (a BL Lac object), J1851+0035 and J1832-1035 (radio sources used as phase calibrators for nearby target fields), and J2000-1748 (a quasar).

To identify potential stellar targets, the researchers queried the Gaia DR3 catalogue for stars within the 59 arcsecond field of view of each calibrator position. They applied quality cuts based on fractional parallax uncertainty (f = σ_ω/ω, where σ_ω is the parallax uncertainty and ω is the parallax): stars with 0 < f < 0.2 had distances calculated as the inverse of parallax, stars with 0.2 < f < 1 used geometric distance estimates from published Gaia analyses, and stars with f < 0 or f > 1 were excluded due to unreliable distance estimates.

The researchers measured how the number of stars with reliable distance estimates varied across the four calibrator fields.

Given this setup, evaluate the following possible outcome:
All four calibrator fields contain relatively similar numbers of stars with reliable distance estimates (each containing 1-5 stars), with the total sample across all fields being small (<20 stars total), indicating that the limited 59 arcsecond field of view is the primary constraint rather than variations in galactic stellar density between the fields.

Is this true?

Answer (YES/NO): NO